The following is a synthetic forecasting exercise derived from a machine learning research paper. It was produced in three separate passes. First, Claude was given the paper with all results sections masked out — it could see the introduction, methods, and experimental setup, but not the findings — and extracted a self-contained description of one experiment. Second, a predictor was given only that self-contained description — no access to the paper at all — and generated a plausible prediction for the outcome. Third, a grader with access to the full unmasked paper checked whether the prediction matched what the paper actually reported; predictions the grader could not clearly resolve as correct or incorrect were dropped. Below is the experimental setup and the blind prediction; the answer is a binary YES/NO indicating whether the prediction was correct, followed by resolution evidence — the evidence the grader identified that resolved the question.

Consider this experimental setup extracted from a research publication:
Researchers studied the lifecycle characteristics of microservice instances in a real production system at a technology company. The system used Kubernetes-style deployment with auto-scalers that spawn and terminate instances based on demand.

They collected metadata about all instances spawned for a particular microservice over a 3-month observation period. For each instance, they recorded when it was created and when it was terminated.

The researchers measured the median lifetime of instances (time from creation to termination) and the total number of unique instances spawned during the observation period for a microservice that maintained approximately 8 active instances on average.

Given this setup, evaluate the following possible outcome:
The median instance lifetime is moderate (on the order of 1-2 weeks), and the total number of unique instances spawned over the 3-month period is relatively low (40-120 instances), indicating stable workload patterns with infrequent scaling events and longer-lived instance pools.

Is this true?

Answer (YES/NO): NO